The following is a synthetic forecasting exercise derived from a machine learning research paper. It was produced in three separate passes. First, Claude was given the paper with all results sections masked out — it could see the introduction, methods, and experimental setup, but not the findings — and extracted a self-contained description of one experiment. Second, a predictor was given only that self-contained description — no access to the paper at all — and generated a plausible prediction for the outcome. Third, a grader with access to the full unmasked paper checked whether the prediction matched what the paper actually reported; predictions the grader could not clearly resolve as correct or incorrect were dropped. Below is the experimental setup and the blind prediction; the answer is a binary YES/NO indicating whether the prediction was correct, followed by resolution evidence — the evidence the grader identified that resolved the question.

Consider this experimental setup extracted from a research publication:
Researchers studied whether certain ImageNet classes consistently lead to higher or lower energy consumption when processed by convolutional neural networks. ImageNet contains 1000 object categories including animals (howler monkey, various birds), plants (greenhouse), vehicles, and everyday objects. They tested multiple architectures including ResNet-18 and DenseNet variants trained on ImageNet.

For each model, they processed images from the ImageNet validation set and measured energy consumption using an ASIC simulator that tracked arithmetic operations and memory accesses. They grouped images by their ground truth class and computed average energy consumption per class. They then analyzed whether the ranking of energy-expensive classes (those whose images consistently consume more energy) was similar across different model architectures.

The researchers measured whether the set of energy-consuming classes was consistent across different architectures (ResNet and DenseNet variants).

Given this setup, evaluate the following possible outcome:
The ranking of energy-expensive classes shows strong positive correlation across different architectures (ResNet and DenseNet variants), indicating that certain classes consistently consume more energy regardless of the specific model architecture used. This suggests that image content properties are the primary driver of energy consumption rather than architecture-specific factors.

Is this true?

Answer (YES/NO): YES